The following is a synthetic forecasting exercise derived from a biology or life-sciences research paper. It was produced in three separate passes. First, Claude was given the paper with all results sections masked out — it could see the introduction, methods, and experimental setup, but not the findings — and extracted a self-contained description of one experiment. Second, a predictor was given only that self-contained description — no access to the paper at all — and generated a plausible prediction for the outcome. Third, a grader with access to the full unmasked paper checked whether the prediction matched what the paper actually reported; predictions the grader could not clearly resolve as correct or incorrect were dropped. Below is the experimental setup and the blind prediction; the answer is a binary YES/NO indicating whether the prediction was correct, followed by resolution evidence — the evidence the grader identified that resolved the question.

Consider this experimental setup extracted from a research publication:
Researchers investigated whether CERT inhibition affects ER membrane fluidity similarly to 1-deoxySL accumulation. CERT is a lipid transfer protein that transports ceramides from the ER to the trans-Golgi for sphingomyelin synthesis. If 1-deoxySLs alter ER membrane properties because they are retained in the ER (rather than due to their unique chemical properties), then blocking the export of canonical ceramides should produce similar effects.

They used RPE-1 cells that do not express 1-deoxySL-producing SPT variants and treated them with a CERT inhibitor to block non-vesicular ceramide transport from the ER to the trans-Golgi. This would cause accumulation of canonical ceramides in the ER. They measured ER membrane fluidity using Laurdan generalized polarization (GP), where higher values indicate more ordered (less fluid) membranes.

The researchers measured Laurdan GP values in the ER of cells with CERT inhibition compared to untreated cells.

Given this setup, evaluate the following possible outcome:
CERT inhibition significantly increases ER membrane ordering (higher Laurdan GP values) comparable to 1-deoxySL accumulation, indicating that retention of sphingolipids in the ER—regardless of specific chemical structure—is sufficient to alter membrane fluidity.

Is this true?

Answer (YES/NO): YES